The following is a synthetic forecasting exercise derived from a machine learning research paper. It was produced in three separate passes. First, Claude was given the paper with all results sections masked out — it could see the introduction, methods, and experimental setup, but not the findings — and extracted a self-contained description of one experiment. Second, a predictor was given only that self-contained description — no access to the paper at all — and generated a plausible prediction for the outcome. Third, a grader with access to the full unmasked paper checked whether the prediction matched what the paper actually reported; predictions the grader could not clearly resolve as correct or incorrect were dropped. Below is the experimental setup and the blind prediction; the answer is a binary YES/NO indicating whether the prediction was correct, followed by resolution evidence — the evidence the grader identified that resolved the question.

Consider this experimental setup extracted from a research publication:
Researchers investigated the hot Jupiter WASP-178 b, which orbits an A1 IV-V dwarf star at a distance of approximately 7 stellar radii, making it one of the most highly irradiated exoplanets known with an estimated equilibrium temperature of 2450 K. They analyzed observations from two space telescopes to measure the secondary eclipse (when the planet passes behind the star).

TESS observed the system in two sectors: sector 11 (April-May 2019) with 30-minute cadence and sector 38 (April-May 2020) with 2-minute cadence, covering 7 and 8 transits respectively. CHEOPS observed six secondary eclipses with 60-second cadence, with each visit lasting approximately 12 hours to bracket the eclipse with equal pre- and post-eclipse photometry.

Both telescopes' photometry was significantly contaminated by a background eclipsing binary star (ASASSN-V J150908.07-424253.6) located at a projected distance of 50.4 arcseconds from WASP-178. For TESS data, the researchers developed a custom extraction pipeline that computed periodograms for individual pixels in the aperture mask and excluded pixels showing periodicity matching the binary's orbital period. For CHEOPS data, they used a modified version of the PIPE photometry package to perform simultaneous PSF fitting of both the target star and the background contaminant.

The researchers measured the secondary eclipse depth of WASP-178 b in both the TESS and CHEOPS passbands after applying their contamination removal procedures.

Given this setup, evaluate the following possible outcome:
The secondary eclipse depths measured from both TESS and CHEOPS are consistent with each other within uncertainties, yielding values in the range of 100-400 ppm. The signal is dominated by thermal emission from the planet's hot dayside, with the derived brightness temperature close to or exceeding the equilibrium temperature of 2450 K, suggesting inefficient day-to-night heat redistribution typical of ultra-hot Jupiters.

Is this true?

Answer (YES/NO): NO